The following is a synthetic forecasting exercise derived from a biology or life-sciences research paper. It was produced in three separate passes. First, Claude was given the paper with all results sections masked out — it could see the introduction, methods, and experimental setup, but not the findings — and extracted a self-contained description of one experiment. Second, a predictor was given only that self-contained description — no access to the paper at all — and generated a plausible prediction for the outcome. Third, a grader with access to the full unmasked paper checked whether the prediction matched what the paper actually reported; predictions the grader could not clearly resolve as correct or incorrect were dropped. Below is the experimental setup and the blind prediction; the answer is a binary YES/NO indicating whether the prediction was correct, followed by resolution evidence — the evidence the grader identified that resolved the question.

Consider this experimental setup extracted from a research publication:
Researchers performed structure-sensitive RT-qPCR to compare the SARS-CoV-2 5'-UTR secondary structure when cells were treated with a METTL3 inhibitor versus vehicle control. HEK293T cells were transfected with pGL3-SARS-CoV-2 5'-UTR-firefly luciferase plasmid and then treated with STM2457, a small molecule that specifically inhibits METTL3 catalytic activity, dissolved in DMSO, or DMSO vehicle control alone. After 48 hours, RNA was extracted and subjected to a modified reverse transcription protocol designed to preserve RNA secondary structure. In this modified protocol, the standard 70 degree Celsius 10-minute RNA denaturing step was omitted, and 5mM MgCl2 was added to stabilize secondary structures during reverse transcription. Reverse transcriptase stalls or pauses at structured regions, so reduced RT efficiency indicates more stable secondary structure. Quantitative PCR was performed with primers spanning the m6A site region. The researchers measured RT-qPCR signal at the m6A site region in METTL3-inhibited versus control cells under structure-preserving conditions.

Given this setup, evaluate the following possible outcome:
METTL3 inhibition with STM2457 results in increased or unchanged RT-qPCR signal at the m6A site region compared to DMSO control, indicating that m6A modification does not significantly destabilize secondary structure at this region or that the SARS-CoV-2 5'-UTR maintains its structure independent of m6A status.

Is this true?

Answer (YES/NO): NO